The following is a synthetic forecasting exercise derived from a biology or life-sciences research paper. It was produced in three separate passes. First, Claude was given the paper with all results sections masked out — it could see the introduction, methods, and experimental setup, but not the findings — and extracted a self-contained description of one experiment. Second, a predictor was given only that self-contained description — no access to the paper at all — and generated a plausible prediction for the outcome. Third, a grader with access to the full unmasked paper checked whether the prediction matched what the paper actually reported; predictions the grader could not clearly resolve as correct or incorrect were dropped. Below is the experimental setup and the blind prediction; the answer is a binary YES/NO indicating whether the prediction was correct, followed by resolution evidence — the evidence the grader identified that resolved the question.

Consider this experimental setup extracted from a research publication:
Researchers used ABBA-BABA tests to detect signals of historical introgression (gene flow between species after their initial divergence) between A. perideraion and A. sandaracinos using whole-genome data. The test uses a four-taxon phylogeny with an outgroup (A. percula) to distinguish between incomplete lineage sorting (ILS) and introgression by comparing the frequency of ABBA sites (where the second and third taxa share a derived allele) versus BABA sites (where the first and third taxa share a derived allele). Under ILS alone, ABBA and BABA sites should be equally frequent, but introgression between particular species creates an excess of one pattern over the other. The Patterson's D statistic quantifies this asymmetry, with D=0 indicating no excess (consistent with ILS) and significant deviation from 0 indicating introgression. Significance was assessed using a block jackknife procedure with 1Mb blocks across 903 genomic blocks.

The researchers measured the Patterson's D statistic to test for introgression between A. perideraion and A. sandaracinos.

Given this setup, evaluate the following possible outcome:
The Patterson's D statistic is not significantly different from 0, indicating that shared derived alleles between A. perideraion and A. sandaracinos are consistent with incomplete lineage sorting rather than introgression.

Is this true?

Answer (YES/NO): NO